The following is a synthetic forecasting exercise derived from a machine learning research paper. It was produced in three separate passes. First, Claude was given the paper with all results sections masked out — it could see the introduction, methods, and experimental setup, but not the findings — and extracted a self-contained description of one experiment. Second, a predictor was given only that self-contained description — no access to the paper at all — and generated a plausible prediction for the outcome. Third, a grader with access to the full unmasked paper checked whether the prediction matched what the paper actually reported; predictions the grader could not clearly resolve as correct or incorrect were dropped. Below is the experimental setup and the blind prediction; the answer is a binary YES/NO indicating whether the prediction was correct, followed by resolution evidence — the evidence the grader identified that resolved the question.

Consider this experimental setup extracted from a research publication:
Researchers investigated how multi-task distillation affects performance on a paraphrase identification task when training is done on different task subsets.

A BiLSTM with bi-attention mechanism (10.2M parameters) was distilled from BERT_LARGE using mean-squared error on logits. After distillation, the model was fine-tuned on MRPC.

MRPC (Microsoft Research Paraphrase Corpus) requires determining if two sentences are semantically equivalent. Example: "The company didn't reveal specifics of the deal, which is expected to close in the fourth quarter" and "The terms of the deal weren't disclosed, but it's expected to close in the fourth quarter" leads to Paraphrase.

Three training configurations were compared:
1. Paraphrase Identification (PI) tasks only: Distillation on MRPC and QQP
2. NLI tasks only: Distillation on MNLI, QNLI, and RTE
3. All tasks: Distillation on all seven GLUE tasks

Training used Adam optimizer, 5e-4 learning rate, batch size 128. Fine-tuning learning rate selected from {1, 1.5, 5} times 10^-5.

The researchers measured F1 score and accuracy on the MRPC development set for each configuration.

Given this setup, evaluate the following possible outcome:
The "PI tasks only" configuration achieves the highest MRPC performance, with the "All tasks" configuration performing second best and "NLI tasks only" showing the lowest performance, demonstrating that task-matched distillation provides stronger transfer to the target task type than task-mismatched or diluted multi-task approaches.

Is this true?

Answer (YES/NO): NO